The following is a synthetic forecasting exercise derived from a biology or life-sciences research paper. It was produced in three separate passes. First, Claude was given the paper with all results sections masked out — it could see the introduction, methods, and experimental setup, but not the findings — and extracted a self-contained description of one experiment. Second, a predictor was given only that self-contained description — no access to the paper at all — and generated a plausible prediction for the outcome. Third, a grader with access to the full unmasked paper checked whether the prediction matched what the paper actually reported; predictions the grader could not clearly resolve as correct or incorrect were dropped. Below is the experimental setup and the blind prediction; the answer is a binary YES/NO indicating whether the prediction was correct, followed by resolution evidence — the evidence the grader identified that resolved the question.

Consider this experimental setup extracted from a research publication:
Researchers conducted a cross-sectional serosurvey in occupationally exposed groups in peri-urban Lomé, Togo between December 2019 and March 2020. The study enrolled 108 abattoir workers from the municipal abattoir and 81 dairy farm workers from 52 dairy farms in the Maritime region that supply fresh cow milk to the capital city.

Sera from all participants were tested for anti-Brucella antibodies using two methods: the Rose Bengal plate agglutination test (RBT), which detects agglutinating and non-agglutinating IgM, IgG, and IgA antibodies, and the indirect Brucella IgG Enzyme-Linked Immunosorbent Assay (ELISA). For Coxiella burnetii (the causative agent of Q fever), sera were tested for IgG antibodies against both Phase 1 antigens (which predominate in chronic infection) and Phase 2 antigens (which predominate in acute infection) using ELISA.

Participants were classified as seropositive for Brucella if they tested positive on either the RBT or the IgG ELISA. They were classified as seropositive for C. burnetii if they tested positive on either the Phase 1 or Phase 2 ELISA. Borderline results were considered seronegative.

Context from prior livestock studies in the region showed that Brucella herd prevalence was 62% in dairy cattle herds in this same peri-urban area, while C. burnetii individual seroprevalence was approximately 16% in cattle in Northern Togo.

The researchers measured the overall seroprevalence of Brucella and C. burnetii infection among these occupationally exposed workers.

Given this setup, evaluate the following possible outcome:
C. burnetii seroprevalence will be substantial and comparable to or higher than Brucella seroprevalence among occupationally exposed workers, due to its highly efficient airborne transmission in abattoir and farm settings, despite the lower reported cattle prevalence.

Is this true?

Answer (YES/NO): YES